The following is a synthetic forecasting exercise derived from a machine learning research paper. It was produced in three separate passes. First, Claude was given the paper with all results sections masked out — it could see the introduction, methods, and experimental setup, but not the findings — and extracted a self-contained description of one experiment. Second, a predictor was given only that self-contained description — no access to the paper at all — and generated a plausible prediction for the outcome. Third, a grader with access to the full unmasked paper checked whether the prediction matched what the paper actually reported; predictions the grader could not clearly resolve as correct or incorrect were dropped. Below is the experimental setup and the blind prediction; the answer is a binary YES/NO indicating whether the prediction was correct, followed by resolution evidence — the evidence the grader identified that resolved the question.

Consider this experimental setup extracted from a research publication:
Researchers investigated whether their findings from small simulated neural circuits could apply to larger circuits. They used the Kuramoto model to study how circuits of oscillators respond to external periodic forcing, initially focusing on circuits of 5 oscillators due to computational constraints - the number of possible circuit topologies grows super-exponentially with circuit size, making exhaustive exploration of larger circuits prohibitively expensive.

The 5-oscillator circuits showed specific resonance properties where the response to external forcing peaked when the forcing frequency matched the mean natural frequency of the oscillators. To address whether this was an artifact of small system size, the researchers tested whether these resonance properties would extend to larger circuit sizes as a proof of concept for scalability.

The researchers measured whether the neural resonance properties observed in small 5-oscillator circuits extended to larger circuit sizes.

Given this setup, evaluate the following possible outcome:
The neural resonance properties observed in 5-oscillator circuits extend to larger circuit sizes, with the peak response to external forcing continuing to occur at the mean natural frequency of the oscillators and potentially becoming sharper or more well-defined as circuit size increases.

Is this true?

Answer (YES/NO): YES